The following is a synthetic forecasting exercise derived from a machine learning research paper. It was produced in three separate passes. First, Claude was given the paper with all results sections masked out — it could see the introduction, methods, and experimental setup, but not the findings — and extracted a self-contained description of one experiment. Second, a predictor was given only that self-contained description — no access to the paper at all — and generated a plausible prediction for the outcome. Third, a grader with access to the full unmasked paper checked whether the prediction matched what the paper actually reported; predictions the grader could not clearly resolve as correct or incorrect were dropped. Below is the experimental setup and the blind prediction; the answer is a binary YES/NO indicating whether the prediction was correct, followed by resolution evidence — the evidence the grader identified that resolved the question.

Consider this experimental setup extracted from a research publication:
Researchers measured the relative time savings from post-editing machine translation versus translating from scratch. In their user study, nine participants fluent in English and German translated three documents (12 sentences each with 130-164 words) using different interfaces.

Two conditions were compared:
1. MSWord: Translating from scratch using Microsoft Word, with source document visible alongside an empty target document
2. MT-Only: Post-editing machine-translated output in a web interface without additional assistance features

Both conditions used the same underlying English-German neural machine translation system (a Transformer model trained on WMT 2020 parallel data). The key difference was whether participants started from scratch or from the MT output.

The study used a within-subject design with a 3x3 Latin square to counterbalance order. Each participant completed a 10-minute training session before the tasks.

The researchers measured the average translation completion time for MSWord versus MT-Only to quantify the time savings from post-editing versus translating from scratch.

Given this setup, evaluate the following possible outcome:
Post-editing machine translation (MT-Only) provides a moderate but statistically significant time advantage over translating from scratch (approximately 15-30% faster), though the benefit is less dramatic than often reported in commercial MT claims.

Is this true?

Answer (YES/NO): NO